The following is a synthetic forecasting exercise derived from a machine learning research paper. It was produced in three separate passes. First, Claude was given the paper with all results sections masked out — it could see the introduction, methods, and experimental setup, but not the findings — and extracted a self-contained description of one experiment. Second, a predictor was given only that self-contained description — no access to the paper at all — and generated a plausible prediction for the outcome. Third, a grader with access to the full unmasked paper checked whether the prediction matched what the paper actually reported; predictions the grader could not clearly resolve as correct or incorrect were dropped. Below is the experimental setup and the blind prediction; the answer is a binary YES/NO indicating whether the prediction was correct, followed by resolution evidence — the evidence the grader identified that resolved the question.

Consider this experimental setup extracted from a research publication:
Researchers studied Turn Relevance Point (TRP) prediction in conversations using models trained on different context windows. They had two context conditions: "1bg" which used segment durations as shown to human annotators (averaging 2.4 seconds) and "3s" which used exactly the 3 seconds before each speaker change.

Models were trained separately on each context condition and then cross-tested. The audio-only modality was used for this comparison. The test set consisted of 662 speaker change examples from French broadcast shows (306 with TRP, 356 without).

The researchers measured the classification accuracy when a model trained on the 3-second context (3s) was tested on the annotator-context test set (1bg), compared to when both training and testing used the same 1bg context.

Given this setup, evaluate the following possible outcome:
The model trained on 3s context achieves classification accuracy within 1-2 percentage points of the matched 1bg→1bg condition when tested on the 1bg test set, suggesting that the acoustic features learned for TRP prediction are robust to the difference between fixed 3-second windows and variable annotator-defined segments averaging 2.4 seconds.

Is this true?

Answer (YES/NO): NO